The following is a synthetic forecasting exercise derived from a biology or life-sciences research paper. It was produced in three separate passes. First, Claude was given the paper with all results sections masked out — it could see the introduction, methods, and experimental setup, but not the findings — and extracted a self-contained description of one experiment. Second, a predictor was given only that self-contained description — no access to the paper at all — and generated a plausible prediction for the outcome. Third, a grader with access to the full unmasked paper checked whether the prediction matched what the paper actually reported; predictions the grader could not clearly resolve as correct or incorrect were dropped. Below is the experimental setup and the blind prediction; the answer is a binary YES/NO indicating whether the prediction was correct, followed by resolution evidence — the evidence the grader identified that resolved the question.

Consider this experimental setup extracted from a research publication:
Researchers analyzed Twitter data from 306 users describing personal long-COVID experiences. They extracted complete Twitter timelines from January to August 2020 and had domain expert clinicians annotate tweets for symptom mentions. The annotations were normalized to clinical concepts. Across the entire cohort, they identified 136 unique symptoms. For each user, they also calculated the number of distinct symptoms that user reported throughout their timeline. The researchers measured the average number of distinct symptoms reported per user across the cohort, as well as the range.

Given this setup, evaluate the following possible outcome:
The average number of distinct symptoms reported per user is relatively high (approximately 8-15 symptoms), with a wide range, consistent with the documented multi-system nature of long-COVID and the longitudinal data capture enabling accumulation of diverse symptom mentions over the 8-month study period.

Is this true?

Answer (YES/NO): YES